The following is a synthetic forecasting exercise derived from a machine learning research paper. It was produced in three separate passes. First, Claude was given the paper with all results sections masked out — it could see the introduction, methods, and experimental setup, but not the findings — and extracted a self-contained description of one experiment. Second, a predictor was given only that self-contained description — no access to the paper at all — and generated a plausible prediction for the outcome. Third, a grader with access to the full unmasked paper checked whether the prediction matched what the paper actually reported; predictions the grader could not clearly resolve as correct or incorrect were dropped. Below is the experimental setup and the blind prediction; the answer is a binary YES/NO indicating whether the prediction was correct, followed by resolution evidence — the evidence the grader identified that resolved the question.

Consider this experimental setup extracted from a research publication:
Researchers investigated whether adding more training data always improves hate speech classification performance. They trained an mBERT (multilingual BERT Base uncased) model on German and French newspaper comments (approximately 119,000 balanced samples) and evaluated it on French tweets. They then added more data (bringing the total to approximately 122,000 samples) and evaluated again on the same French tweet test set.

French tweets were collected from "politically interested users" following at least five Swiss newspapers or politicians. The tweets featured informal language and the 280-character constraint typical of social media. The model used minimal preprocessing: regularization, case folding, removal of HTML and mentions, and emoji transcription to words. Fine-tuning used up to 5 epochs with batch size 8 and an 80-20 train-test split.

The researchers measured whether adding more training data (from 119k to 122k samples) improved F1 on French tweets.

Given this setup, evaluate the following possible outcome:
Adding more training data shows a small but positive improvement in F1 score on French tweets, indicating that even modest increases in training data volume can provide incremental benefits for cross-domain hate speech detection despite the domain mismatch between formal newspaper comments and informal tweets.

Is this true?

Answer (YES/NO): NO